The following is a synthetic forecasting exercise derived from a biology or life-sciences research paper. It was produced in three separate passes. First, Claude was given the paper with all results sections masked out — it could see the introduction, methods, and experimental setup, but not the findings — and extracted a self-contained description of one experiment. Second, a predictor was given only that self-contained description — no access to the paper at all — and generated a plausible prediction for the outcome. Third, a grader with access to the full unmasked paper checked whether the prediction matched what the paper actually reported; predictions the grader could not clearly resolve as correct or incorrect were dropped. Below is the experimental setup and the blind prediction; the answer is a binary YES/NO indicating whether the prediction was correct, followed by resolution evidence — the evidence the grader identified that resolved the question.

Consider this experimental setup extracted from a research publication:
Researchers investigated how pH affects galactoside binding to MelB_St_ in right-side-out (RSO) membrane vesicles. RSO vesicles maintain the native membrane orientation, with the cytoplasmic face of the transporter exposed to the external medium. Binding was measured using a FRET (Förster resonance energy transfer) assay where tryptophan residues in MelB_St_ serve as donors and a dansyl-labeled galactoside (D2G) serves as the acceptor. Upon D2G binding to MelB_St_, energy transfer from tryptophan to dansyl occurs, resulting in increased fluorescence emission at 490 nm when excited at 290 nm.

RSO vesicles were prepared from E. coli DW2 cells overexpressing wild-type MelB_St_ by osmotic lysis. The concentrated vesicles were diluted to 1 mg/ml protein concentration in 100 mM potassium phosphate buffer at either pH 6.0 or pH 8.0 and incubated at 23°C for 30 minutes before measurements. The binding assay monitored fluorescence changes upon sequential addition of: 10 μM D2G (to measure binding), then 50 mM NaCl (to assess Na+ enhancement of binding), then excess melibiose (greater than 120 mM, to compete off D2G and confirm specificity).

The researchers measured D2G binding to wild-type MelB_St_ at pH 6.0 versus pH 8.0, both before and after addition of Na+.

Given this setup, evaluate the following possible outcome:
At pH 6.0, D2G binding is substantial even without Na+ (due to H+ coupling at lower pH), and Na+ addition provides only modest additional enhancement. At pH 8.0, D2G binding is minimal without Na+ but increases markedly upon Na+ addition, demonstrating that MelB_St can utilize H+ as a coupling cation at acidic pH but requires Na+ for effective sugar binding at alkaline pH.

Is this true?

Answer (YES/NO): NO